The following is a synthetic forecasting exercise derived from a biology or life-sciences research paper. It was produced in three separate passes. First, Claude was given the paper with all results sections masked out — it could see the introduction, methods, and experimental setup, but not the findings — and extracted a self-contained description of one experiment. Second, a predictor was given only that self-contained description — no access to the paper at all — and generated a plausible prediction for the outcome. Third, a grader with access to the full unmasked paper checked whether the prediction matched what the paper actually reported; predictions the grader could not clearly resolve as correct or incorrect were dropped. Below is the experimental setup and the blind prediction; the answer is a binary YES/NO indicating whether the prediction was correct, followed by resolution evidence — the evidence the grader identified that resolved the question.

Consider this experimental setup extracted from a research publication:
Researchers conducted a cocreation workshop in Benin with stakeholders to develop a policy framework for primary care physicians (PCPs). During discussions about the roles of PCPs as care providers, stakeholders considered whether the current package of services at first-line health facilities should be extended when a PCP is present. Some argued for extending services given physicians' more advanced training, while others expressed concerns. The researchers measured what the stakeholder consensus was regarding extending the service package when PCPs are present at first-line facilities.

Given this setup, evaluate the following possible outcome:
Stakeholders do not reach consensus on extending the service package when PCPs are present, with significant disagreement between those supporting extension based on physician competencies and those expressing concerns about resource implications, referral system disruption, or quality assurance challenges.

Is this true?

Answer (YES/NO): YES